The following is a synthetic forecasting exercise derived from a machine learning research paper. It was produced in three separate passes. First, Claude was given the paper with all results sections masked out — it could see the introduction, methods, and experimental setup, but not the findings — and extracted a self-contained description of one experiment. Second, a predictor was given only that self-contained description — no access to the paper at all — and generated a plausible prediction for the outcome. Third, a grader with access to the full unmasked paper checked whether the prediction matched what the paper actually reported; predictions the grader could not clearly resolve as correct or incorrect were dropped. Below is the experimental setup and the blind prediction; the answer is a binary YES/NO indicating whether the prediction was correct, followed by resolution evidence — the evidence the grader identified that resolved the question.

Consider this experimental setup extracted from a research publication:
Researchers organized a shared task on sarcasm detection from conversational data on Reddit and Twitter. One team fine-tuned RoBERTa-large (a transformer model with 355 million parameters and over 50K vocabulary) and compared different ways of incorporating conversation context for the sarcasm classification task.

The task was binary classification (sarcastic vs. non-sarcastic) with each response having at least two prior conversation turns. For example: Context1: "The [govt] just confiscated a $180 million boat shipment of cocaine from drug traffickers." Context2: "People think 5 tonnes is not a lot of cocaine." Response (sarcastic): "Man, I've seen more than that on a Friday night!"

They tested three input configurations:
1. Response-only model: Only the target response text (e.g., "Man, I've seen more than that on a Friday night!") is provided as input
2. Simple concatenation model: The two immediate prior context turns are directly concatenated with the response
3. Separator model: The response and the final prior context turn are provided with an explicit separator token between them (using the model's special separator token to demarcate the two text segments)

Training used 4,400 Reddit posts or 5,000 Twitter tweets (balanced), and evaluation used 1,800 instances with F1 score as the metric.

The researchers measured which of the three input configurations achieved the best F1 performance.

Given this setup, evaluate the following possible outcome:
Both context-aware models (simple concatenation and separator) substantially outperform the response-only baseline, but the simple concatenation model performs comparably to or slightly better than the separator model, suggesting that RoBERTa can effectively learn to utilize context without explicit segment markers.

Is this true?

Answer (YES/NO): NO